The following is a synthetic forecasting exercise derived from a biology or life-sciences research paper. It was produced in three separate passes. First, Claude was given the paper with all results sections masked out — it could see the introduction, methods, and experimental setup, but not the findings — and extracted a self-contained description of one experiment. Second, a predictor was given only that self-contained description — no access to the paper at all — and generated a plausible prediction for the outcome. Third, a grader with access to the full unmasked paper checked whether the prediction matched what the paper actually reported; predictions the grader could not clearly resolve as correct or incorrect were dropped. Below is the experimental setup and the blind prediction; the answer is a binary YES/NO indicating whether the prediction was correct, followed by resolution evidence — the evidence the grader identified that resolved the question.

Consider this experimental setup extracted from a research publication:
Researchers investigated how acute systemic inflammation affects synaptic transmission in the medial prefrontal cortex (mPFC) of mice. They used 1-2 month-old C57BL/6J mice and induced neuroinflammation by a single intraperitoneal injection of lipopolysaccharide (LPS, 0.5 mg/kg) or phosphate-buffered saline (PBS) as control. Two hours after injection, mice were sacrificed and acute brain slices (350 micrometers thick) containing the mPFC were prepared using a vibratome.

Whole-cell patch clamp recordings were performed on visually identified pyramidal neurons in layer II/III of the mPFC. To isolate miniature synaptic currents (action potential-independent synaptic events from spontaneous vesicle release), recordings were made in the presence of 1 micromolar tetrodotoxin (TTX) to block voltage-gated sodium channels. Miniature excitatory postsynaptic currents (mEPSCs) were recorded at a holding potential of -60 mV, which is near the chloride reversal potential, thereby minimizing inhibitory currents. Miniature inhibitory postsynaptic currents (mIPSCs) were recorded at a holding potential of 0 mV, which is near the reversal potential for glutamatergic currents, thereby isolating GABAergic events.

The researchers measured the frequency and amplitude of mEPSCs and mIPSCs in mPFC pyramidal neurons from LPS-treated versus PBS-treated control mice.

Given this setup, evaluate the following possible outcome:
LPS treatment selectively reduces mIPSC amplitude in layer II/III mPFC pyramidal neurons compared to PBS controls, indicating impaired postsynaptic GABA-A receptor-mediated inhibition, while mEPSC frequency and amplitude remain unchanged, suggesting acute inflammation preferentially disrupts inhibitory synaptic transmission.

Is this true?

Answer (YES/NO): NO